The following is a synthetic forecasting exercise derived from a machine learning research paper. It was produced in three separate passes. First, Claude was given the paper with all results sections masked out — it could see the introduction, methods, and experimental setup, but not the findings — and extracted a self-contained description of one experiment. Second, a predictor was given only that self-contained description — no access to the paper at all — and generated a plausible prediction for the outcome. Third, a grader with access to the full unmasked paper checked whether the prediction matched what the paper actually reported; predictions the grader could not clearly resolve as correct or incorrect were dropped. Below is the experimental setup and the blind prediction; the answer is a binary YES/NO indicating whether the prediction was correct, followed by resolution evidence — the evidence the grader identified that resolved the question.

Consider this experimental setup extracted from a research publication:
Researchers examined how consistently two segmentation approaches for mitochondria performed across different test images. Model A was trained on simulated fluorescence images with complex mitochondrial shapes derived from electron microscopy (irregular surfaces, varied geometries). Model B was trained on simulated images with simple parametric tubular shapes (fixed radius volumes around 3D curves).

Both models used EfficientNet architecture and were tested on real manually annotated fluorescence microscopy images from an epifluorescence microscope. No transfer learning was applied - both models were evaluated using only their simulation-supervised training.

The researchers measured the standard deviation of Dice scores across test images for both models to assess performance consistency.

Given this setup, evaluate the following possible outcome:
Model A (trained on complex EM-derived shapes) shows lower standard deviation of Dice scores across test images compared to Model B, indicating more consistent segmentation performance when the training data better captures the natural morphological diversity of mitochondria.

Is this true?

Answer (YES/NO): NO